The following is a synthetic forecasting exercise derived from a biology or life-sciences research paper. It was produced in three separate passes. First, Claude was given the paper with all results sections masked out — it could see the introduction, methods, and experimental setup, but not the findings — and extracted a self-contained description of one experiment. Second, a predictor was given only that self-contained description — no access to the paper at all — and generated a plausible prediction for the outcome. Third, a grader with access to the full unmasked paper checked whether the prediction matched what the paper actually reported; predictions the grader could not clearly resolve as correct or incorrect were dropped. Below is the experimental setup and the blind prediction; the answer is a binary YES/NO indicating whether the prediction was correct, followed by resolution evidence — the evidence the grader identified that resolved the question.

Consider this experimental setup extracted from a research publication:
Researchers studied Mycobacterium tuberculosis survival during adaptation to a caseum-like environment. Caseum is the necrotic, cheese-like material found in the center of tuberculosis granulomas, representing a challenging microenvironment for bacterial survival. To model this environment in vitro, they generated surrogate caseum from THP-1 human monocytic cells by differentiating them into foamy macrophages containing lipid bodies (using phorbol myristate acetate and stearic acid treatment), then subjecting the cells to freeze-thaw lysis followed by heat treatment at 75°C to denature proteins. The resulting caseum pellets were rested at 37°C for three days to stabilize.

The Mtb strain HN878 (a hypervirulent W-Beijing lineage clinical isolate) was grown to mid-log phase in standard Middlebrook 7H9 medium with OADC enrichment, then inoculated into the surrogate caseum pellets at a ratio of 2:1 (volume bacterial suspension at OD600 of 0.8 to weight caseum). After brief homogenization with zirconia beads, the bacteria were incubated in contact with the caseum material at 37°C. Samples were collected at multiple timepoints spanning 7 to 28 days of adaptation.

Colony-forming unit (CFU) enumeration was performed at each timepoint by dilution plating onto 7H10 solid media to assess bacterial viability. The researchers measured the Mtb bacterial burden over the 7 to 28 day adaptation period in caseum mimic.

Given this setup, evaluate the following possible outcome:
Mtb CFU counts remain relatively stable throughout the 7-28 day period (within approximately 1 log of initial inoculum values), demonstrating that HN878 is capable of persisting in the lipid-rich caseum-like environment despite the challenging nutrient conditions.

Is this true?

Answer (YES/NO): YES